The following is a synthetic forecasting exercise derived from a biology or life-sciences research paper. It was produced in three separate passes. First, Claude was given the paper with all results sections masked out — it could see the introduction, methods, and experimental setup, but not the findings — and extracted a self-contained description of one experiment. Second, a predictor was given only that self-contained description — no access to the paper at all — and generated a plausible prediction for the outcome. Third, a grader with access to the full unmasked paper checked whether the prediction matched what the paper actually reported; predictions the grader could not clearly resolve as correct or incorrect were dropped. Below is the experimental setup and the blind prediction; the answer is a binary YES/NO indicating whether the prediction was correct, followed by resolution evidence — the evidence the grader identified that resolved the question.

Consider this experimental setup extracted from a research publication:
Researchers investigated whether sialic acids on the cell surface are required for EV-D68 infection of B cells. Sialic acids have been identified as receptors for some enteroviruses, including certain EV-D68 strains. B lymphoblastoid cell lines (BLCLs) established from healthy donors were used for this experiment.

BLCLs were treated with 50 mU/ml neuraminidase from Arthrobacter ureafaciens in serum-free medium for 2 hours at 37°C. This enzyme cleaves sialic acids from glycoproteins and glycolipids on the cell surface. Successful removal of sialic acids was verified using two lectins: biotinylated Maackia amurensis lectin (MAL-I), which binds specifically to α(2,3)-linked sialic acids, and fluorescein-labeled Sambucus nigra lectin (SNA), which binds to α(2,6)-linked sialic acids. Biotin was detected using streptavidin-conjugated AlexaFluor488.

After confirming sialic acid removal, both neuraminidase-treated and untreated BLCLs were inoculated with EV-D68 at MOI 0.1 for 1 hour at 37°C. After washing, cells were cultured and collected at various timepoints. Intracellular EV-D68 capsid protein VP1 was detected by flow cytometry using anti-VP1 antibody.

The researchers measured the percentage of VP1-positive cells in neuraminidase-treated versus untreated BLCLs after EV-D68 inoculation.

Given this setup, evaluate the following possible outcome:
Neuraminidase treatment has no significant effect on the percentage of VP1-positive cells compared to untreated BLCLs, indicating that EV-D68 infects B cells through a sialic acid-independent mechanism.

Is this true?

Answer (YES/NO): NO